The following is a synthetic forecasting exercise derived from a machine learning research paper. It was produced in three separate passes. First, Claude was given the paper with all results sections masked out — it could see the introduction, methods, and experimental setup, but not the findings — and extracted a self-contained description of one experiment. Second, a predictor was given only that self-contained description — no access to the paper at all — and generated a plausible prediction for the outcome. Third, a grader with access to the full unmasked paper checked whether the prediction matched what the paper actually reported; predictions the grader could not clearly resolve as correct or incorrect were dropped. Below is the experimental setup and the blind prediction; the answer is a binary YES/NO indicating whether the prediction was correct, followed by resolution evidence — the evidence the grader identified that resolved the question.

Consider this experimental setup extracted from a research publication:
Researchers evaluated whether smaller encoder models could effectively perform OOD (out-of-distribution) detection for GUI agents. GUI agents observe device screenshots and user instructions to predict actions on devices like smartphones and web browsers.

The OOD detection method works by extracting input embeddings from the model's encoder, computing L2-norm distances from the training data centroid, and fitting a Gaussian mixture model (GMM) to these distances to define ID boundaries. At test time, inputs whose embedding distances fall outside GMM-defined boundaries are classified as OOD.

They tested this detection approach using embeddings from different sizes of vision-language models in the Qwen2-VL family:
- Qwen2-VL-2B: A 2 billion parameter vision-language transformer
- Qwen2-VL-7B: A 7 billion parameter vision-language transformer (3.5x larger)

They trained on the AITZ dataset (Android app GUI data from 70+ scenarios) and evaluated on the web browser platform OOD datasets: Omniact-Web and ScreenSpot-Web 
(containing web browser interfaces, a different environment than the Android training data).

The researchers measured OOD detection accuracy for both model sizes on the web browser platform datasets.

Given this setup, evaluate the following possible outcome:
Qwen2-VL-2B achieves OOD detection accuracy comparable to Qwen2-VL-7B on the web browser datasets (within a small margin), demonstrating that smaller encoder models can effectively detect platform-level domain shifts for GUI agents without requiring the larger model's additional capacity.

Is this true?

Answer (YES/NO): YES